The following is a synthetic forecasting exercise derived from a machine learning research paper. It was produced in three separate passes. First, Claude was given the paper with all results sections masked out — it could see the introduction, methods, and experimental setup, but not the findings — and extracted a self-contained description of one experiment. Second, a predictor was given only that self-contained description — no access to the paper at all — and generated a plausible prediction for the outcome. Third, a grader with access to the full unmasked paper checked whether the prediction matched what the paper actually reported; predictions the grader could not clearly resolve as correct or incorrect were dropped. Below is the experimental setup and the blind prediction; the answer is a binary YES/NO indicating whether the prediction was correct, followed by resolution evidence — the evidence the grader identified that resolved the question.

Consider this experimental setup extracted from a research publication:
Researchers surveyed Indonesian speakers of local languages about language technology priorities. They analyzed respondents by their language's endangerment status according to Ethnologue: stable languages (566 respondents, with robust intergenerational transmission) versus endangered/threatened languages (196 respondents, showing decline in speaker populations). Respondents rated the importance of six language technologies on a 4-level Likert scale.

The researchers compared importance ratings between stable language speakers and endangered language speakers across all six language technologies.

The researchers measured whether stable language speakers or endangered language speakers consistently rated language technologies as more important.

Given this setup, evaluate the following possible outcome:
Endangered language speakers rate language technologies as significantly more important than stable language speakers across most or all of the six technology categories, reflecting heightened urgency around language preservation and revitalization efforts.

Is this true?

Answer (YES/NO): YES